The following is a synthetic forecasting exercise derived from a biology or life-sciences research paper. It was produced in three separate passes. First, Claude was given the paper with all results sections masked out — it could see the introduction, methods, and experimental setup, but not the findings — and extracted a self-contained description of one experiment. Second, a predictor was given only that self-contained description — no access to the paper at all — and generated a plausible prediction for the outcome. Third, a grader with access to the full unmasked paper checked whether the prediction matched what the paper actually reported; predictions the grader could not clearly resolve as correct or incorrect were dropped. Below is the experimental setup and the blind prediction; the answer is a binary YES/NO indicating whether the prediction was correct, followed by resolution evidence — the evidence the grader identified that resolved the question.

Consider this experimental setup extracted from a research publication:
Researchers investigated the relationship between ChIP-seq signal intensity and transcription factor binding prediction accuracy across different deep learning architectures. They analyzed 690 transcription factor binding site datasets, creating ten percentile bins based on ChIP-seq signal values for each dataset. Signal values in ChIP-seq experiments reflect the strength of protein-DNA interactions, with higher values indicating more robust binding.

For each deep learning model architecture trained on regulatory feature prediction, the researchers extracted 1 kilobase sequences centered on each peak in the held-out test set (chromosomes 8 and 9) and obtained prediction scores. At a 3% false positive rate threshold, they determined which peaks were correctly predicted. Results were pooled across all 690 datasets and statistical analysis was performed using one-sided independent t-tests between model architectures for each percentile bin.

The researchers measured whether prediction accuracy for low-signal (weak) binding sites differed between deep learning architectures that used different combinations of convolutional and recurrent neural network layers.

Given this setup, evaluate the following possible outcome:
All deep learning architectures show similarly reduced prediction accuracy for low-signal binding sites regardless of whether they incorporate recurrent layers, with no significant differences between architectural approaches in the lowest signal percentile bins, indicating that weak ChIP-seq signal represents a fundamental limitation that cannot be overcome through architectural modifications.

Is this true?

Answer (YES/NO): NO